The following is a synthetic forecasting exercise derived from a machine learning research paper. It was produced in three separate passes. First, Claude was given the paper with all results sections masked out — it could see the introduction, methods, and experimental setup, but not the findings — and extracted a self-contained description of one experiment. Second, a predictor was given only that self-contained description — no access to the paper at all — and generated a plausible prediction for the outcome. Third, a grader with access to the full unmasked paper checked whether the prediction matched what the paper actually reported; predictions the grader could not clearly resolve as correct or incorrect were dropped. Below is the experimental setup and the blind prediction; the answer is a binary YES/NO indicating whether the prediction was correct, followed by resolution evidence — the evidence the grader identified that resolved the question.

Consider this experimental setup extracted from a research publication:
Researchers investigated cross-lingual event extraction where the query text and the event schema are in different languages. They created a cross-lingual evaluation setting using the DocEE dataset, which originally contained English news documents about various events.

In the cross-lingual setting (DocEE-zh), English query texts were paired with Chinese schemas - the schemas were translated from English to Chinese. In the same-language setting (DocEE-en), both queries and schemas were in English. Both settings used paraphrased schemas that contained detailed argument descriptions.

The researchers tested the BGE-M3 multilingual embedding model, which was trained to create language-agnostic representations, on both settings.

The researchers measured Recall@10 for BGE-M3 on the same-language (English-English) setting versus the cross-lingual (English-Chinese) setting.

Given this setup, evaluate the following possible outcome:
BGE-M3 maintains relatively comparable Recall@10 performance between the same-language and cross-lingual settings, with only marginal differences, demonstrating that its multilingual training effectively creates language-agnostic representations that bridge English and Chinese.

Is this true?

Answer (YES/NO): YES